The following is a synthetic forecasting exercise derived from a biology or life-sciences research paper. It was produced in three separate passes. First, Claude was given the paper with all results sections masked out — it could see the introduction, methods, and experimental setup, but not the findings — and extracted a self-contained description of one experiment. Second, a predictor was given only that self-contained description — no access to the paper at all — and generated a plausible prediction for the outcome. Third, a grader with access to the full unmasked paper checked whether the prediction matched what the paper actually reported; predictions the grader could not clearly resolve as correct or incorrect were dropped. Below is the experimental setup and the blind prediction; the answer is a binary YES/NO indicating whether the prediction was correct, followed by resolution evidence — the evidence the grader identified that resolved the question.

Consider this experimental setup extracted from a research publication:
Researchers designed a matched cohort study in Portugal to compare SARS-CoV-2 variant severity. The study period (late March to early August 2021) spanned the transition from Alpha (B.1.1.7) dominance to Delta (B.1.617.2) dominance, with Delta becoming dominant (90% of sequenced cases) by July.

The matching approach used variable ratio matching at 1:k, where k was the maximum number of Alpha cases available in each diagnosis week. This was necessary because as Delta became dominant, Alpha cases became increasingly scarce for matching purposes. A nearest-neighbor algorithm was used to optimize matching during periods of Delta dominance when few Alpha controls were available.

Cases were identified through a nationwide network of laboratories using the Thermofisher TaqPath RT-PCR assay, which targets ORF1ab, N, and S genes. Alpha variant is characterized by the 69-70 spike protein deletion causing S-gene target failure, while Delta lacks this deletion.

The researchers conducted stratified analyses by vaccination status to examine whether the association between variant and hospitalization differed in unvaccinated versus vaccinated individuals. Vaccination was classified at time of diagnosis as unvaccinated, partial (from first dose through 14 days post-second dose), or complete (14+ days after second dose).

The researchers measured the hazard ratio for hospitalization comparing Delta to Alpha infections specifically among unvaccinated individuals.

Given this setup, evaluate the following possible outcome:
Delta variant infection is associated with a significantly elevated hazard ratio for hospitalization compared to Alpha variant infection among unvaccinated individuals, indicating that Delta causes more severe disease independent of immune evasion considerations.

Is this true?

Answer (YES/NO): YES